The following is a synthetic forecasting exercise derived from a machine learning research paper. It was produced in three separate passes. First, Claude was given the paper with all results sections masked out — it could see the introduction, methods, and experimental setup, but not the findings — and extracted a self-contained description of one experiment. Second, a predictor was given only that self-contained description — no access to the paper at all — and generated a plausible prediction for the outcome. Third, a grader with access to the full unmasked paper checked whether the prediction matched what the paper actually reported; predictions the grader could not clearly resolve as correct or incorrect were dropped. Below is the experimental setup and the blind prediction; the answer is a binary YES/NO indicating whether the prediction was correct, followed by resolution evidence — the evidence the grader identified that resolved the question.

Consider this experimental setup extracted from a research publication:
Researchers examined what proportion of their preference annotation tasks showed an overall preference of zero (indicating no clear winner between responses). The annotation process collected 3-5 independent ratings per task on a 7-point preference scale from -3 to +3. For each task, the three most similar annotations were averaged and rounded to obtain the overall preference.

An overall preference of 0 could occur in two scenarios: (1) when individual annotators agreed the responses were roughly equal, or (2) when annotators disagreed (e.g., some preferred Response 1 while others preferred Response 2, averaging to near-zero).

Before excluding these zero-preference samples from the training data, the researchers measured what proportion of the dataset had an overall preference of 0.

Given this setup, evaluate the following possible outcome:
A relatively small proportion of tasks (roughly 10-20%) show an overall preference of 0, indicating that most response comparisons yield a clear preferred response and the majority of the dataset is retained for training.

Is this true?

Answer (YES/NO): NO